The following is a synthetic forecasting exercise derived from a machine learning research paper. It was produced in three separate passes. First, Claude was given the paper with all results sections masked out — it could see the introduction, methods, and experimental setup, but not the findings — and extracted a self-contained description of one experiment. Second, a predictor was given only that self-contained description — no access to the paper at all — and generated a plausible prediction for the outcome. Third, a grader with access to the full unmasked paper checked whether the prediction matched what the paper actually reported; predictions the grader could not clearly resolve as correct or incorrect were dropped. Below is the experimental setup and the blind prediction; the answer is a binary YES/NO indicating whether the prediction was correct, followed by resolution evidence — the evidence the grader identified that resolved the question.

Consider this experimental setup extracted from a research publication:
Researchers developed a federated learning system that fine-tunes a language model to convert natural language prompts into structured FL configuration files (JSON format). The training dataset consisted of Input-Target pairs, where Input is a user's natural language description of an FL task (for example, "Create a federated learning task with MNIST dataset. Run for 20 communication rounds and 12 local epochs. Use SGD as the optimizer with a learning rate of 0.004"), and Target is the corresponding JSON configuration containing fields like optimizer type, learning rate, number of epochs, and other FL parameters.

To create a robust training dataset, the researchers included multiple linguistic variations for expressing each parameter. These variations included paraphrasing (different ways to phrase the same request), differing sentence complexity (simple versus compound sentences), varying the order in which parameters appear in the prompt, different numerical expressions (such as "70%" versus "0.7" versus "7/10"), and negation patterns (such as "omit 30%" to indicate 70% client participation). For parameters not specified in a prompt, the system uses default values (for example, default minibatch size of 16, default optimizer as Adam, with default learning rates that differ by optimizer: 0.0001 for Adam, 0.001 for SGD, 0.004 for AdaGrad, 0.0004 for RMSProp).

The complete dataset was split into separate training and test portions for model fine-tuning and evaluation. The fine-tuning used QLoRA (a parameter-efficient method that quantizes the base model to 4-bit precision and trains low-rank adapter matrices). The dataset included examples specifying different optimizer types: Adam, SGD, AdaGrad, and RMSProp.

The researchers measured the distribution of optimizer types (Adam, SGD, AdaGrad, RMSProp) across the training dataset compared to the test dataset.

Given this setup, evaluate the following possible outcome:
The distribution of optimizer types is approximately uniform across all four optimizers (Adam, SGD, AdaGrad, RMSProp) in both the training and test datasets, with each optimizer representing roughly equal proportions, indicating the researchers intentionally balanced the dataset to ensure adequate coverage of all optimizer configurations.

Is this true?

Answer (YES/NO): NO